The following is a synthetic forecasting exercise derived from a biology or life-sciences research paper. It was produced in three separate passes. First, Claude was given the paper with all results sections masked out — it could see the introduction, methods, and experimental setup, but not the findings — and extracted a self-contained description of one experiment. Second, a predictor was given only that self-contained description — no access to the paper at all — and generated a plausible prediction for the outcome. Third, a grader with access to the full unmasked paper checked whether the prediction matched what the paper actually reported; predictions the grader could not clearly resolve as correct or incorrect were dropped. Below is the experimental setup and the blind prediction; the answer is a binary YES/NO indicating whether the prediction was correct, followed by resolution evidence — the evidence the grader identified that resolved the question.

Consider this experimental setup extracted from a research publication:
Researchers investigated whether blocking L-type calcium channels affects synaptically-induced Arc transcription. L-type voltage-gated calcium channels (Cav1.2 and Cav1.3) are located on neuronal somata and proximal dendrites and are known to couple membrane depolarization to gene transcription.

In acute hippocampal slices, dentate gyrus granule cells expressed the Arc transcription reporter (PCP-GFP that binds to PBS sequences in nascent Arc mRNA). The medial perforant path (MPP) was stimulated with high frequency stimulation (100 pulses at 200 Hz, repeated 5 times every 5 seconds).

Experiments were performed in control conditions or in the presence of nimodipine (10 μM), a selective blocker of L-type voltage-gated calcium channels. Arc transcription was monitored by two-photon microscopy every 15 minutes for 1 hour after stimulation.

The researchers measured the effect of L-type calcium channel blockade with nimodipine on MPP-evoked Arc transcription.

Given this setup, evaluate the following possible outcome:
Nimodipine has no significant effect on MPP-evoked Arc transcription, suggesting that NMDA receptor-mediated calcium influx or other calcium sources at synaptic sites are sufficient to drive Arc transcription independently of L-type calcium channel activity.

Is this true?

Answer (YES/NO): NO